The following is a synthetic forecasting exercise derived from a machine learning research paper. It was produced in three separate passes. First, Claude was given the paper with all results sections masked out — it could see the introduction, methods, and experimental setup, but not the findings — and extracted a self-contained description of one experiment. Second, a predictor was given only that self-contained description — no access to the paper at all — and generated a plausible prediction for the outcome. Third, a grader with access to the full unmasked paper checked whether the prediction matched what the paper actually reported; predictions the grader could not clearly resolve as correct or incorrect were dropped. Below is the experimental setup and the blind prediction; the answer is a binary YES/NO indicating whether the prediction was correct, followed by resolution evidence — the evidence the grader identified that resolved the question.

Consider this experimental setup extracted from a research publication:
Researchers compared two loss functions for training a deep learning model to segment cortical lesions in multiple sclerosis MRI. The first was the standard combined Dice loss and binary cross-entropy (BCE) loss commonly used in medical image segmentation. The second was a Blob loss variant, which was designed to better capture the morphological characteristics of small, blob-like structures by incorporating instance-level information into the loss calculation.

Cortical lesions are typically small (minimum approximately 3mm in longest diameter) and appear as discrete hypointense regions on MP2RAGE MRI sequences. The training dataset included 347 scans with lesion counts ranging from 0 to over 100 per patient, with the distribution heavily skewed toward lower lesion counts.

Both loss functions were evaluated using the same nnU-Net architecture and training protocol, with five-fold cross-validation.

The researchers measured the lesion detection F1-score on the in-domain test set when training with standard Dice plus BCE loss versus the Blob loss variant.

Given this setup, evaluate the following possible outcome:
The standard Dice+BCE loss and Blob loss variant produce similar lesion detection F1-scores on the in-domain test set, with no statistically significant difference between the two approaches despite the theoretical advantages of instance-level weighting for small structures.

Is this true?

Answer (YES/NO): NO